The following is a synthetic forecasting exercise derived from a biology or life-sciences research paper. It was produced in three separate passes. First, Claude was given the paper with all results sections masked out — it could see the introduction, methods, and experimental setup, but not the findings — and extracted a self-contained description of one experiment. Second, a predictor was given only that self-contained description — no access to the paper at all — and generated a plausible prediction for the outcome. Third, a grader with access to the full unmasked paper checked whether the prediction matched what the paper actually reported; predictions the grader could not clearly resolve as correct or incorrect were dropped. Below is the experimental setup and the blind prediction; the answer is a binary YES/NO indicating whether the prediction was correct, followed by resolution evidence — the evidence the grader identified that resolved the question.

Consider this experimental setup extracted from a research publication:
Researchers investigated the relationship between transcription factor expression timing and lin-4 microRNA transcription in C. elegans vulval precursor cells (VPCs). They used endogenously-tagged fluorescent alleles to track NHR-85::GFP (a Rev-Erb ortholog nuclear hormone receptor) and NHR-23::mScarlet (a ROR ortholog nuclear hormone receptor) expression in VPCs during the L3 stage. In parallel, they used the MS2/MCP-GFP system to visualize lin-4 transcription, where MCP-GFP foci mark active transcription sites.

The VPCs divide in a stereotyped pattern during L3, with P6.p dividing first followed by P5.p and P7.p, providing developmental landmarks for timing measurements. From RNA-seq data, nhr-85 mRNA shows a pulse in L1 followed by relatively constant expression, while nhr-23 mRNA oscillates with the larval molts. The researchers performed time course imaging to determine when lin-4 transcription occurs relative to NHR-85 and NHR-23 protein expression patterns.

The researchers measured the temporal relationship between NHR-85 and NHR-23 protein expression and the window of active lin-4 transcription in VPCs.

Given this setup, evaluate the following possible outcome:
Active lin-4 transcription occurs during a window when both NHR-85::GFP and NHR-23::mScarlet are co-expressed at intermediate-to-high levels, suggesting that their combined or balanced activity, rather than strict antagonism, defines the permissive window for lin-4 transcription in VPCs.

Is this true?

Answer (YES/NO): YES